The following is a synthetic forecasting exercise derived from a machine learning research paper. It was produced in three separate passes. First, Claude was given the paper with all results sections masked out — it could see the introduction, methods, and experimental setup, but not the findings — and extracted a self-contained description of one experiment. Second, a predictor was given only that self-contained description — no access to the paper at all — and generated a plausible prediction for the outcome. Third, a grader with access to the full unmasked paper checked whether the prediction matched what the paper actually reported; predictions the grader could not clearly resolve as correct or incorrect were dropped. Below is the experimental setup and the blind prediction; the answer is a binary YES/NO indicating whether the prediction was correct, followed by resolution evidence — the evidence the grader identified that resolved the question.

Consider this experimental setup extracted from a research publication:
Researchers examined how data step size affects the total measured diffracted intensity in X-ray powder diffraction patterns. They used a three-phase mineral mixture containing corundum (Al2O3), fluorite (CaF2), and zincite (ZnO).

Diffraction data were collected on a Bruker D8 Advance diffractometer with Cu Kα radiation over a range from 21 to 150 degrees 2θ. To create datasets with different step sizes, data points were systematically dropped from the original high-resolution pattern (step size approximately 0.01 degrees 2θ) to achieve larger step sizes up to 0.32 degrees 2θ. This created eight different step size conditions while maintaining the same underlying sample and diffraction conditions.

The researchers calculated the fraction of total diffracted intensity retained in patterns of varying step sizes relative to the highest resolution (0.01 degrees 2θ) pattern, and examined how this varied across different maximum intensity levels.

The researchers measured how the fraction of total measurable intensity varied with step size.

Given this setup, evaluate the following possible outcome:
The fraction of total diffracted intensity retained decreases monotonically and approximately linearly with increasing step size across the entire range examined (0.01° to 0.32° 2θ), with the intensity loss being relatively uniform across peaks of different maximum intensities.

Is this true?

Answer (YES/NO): NO